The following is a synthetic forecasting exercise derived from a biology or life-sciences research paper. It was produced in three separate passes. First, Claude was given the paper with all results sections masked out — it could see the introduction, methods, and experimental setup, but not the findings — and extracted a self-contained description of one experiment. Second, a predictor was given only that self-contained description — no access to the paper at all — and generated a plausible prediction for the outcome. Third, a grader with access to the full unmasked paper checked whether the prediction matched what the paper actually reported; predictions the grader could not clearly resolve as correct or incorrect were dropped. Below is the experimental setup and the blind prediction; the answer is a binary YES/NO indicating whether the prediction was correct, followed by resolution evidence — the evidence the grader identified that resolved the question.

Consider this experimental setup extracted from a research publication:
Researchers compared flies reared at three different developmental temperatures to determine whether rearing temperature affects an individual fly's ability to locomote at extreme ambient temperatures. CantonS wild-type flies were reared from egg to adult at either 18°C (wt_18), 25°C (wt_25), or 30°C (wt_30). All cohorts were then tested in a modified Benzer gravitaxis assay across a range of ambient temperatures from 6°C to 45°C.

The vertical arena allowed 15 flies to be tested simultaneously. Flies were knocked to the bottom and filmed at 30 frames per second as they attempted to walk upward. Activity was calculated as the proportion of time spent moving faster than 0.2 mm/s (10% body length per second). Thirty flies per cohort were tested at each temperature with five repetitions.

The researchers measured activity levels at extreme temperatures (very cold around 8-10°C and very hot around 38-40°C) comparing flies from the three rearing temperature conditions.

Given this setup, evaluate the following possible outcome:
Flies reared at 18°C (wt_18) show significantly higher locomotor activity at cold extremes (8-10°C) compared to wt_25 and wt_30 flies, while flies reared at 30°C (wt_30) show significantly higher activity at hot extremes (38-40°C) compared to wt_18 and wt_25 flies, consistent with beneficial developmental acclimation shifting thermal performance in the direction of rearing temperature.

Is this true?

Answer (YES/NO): NO